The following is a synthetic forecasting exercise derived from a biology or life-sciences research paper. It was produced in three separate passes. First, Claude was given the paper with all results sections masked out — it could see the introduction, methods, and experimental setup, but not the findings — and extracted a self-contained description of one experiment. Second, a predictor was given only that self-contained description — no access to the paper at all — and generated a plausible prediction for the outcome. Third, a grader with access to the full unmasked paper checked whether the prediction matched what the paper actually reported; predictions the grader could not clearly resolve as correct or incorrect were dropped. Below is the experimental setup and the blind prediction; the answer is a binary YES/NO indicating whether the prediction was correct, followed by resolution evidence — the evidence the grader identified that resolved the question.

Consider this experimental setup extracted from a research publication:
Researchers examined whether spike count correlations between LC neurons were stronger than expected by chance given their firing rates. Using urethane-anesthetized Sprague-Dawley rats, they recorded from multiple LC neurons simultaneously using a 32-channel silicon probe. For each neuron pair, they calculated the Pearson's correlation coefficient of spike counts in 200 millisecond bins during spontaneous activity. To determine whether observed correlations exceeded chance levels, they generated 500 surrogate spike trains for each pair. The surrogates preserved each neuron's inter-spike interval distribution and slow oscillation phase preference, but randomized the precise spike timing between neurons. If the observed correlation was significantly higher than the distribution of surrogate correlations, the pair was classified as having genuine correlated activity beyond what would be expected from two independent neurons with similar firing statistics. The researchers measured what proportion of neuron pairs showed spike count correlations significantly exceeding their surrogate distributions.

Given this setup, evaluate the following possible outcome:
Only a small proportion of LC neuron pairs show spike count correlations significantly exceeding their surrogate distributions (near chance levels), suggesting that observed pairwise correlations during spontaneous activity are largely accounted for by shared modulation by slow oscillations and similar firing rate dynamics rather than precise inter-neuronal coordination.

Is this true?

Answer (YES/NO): YES